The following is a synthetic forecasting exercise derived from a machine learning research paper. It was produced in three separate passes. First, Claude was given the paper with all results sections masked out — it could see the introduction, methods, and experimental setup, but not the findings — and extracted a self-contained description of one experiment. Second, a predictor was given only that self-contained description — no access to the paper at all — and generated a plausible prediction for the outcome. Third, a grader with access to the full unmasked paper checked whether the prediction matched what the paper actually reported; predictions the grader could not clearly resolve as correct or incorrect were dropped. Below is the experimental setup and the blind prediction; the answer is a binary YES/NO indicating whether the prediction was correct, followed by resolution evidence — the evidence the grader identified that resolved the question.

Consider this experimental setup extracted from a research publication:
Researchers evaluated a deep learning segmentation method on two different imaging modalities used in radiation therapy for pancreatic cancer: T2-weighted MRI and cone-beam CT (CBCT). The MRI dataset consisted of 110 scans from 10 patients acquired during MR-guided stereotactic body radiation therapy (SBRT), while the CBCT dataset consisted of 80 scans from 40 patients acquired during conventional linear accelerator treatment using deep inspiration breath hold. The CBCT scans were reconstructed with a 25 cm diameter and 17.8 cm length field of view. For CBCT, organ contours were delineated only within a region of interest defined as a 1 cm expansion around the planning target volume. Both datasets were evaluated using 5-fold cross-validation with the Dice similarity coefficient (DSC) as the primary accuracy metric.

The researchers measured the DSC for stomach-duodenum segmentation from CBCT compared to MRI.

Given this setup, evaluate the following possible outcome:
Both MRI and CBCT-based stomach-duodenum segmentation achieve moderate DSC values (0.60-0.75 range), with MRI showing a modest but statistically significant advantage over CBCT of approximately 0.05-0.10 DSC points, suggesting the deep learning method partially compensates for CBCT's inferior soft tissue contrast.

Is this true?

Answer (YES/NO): NO